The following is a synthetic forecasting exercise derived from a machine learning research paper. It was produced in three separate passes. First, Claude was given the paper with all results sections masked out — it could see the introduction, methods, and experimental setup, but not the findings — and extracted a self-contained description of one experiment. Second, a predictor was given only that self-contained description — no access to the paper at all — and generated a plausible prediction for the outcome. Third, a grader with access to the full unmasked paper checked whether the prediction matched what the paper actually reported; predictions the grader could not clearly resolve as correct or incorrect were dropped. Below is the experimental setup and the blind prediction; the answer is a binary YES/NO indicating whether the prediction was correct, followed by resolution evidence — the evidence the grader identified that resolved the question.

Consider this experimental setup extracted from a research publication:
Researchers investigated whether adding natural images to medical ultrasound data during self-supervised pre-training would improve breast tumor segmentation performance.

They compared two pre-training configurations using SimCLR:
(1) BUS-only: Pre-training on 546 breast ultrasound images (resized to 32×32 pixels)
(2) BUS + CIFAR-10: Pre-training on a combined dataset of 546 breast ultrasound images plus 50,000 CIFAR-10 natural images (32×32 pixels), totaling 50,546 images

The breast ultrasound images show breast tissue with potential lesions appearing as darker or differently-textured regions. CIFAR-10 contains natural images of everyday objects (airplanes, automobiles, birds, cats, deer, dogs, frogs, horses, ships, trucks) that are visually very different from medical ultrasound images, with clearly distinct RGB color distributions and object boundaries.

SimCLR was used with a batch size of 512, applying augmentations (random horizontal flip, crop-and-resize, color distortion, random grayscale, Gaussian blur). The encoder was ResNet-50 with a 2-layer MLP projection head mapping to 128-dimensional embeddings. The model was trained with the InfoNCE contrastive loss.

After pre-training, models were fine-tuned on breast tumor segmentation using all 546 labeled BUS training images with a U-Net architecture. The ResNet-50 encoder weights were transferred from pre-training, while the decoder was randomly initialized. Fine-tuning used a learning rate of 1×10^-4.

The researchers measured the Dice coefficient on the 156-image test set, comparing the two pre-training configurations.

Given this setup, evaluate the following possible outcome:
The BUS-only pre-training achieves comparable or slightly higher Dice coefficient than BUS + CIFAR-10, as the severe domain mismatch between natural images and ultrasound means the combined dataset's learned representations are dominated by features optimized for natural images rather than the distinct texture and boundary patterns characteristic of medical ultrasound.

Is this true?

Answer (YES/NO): NO